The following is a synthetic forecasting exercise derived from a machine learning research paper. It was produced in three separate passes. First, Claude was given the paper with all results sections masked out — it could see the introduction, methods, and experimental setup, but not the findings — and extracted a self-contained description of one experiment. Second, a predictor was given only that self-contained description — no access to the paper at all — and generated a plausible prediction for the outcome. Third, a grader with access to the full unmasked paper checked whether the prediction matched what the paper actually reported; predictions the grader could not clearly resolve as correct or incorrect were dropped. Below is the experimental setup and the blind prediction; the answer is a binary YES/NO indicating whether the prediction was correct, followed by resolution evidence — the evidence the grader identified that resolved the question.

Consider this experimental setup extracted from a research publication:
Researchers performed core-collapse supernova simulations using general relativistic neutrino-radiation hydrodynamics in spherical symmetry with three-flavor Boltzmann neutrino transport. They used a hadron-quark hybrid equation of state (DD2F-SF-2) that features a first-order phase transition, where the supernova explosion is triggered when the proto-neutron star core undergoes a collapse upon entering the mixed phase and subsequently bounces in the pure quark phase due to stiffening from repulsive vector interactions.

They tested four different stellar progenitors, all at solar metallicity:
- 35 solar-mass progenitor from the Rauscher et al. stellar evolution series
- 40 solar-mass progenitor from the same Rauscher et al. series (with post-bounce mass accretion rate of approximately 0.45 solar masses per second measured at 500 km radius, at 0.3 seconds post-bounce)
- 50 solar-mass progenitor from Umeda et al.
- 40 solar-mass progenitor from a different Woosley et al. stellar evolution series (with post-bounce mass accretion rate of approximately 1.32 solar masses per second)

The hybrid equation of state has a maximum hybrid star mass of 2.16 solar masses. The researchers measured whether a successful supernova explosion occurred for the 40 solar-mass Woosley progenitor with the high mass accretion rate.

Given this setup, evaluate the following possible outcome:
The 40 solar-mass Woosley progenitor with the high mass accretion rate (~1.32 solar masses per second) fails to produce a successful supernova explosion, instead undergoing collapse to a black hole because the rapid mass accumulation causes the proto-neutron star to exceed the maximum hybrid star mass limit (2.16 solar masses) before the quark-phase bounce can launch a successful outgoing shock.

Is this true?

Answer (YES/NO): YES